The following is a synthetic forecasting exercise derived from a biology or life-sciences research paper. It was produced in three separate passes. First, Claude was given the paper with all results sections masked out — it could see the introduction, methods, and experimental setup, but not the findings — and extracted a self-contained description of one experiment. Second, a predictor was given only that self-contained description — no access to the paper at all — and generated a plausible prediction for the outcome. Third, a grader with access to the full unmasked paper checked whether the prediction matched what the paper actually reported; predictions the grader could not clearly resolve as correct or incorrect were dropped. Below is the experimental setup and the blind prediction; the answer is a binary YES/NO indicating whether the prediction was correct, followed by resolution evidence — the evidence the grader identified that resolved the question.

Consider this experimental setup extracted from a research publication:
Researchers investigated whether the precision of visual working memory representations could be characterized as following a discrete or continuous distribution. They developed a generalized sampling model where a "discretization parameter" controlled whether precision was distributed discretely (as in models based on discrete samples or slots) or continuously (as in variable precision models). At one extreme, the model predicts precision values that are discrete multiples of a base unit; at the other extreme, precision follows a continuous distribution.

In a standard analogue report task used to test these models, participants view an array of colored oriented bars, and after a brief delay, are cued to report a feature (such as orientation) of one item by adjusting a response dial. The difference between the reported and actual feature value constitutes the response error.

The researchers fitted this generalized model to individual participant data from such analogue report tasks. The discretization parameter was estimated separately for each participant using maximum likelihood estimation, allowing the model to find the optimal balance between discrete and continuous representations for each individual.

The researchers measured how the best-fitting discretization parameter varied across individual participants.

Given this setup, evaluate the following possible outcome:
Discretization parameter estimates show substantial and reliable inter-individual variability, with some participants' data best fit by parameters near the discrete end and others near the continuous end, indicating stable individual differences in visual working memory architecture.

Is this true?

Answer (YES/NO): NO